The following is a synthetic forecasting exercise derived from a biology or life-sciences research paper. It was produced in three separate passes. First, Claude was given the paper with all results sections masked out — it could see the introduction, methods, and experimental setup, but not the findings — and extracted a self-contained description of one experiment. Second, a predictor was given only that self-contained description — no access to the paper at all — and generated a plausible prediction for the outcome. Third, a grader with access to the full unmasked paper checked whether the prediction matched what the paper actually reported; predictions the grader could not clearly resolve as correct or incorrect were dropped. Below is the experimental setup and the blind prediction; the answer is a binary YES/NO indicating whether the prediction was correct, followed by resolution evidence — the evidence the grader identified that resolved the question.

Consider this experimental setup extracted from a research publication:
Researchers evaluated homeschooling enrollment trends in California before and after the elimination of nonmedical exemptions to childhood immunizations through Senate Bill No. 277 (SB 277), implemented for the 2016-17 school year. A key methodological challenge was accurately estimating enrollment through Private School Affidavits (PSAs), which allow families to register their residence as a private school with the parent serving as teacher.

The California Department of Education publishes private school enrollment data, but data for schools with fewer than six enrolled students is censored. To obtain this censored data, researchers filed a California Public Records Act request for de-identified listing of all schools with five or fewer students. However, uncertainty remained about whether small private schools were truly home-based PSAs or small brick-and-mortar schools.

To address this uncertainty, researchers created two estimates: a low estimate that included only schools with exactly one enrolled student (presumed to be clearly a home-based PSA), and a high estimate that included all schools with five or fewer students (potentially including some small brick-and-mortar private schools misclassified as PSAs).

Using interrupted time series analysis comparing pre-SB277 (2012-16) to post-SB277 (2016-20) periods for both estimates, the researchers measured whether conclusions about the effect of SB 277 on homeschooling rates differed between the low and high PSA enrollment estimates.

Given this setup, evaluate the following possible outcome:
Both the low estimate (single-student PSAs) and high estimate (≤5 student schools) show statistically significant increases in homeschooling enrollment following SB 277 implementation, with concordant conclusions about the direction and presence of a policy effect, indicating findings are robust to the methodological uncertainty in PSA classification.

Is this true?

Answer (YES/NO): NO